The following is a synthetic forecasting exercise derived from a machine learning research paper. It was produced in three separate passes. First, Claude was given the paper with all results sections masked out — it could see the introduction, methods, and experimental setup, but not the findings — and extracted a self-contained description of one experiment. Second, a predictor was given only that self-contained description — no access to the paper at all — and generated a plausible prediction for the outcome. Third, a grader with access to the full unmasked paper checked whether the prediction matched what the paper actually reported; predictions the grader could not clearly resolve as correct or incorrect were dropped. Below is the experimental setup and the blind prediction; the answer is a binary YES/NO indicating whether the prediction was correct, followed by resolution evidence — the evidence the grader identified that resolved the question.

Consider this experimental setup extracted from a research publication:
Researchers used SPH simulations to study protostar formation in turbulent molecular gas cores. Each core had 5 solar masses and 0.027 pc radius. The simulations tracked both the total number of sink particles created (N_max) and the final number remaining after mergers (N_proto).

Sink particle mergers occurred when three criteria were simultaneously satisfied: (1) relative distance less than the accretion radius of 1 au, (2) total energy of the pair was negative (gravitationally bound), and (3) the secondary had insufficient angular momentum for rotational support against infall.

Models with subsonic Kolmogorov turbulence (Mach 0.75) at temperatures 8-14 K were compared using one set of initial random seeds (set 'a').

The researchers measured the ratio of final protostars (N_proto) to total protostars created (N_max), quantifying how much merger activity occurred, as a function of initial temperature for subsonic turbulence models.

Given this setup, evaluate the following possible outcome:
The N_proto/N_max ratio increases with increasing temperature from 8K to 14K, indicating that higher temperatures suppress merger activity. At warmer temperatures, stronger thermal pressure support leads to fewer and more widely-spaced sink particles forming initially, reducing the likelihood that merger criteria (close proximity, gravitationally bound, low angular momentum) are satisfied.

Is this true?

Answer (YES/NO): NO